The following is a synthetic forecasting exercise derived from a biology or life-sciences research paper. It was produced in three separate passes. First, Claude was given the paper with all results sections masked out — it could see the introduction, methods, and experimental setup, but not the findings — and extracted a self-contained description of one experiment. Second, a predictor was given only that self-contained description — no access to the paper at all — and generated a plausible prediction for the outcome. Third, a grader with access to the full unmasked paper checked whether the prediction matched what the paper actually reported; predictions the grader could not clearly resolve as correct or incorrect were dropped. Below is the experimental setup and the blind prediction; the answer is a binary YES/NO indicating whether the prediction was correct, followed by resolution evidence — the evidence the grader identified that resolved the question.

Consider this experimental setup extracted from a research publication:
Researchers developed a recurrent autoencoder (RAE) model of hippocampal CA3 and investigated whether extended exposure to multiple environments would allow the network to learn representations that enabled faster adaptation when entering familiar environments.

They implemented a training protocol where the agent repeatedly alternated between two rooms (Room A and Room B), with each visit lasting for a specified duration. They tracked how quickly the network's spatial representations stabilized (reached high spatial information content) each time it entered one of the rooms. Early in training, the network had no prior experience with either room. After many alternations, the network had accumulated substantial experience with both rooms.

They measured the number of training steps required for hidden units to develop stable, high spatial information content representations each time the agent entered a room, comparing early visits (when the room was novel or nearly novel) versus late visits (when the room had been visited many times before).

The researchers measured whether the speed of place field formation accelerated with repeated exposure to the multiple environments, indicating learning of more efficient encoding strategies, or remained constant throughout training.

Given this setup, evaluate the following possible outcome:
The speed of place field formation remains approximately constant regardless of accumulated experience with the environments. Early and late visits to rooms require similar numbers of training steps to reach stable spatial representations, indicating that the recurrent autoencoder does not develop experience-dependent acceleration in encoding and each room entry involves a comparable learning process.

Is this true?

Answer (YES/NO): NO